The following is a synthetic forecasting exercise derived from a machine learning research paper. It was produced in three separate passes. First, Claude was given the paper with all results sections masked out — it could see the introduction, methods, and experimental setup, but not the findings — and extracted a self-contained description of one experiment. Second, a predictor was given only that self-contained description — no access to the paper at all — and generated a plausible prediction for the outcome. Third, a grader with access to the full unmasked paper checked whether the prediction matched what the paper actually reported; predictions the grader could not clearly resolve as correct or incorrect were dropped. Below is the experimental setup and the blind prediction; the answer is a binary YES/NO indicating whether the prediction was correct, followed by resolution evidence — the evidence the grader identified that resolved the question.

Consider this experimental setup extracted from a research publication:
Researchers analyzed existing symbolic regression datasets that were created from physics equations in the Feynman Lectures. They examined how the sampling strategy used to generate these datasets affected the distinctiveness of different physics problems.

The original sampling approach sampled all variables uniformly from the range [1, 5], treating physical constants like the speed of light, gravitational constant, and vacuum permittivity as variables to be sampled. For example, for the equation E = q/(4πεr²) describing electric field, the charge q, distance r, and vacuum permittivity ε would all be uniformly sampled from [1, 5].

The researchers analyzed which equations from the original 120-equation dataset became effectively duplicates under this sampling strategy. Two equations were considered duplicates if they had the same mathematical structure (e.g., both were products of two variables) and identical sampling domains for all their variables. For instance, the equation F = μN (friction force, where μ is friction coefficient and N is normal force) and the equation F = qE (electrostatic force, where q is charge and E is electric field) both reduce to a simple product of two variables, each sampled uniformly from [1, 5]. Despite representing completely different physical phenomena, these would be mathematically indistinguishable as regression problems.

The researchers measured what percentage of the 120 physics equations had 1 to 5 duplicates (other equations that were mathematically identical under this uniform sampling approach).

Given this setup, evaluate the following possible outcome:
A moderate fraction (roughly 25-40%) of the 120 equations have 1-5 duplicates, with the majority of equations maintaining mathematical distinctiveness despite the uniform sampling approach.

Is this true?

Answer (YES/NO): YES